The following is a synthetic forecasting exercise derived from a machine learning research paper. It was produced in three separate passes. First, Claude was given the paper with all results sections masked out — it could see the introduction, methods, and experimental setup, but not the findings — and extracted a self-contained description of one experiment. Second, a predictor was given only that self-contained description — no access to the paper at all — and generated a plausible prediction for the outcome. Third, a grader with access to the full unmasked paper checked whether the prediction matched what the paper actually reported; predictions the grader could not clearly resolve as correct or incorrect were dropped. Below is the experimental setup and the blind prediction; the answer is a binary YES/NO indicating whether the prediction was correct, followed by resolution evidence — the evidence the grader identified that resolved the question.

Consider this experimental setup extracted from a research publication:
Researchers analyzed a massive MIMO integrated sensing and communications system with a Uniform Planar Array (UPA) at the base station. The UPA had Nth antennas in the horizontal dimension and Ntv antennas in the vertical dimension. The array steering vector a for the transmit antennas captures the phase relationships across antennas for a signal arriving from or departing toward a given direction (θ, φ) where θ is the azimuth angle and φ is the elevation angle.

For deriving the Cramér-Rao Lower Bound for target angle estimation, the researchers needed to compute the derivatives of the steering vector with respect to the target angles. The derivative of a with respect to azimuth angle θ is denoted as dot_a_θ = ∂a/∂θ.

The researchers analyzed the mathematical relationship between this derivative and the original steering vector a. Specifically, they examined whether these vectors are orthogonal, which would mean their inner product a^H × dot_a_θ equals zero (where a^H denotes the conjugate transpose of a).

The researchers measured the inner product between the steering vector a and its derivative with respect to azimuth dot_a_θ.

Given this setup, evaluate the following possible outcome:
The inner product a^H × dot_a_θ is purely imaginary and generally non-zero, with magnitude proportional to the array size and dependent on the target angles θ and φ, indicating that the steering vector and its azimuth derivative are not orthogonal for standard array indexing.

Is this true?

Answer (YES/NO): NO